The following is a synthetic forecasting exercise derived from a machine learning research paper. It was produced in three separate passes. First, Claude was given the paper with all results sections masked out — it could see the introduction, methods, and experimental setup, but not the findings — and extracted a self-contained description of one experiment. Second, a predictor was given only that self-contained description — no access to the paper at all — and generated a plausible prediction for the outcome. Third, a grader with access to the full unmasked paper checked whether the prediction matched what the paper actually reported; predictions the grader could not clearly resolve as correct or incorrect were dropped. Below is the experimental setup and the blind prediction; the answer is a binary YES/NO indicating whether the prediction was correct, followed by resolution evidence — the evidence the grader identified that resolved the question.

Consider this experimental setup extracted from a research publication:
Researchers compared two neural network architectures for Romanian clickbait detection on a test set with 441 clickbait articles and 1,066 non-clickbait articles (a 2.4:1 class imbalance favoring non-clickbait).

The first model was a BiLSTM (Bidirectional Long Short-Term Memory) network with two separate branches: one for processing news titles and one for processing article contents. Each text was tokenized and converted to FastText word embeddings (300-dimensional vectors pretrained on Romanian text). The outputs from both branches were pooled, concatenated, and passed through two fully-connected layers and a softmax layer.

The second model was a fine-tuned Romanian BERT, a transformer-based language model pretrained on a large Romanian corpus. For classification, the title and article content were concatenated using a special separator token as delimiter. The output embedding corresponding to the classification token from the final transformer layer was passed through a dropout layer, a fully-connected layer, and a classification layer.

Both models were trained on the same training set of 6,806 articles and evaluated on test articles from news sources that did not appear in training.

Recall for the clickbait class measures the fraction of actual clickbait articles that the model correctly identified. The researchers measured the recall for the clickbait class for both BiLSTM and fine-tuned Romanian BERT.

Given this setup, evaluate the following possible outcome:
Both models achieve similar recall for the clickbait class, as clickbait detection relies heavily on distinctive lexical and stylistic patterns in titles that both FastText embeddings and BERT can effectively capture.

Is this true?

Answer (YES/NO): NO